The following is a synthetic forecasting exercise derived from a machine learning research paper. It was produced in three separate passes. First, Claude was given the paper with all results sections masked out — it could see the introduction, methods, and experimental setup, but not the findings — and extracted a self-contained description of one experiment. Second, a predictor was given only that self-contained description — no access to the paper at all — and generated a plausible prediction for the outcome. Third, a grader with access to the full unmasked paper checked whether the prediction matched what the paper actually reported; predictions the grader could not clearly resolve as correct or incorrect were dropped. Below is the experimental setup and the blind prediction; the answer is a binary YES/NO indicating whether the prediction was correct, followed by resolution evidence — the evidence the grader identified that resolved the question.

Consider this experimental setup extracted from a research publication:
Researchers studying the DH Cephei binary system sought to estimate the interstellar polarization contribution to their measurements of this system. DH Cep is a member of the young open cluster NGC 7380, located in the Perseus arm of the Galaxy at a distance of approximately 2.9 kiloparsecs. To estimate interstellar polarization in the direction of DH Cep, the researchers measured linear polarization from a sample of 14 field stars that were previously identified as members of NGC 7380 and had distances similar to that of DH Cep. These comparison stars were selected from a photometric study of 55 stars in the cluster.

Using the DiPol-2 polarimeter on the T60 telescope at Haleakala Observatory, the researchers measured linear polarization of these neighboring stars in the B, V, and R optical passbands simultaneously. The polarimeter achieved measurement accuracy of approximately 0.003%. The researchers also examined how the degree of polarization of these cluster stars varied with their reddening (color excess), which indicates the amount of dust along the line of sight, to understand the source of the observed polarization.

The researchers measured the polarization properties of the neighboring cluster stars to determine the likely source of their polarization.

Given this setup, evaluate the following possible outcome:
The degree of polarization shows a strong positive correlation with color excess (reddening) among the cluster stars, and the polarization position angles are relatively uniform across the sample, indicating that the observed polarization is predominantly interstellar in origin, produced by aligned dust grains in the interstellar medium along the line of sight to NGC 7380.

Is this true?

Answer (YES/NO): NO